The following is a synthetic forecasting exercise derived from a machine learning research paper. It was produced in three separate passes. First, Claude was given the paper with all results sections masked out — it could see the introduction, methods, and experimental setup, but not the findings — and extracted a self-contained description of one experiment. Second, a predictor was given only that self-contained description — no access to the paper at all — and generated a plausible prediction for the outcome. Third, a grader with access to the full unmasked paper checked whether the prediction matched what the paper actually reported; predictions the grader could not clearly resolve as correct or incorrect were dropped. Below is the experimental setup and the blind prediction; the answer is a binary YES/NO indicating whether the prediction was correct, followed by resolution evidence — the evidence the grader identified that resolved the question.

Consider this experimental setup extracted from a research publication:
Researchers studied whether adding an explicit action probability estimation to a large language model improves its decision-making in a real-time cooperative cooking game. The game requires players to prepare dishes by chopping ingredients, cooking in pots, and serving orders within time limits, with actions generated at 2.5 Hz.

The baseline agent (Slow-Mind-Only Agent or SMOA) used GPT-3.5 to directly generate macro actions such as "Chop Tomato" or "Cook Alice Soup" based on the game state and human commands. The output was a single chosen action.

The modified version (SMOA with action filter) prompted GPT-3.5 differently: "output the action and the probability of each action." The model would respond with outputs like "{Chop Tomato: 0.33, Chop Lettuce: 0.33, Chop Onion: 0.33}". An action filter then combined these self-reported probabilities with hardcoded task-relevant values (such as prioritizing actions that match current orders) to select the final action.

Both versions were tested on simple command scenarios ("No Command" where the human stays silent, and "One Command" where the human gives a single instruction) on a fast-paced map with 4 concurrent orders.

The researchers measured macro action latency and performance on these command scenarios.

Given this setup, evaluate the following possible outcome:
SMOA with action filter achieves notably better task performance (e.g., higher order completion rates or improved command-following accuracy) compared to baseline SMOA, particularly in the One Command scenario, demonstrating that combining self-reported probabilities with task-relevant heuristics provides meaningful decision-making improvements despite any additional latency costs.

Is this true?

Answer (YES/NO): NO